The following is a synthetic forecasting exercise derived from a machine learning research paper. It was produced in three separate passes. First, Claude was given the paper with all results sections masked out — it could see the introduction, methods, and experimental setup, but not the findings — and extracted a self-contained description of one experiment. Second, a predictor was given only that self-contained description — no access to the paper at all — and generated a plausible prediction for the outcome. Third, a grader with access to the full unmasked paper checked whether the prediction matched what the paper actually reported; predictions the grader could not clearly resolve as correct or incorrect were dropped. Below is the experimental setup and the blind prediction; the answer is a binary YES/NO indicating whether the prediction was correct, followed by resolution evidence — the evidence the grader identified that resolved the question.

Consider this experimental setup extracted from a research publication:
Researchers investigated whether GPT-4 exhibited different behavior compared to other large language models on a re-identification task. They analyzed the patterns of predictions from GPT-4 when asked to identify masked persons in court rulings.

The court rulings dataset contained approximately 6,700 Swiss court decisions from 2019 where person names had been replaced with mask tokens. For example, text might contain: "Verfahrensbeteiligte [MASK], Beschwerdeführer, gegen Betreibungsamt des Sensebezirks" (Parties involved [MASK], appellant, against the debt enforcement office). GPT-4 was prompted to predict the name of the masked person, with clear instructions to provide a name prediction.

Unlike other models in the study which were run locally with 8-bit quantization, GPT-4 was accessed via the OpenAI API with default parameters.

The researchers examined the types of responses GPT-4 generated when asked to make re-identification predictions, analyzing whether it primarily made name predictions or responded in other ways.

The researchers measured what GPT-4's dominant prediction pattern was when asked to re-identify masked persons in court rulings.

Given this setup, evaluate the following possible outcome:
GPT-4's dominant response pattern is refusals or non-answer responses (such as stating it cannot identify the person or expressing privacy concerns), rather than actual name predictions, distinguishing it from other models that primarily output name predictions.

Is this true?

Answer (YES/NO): YES